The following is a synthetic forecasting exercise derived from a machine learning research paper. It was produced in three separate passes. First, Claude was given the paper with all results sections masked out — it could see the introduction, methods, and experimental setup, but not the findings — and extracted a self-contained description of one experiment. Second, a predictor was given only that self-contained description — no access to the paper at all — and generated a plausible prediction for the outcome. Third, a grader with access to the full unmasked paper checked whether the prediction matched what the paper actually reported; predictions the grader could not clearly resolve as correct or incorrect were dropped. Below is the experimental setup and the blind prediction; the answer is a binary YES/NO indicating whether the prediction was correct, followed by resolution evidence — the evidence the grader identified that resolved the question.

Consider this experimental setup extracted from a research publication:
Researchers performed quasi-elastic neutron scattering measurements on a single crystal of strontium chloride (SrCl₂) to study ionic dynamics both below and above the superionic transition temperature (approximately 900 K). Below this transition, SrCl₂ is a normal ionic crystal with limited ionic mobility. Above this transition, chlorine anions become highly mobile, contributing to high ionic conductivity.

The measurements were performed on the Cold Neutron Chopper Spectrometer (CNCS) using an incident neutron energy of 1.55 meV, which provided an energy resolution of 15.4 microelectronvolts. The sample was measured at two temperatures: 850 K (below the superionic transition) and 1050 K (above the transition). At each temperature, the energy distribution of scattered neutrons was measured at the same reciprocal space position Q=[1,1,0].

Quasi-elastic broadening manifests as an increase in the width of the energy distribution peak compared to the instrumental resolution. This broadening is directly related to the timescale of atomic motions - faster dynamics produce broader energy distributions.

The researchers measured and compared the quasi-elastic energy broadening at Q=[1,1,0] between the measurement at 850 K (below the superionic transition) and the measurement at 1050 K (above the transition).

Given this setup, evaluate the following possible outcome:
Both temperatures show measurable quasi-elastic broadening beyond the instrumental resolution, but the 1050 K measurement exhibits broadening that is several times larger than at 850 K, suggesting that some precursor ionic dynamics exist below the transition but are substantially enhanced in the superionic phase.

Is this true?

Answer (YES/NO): NO